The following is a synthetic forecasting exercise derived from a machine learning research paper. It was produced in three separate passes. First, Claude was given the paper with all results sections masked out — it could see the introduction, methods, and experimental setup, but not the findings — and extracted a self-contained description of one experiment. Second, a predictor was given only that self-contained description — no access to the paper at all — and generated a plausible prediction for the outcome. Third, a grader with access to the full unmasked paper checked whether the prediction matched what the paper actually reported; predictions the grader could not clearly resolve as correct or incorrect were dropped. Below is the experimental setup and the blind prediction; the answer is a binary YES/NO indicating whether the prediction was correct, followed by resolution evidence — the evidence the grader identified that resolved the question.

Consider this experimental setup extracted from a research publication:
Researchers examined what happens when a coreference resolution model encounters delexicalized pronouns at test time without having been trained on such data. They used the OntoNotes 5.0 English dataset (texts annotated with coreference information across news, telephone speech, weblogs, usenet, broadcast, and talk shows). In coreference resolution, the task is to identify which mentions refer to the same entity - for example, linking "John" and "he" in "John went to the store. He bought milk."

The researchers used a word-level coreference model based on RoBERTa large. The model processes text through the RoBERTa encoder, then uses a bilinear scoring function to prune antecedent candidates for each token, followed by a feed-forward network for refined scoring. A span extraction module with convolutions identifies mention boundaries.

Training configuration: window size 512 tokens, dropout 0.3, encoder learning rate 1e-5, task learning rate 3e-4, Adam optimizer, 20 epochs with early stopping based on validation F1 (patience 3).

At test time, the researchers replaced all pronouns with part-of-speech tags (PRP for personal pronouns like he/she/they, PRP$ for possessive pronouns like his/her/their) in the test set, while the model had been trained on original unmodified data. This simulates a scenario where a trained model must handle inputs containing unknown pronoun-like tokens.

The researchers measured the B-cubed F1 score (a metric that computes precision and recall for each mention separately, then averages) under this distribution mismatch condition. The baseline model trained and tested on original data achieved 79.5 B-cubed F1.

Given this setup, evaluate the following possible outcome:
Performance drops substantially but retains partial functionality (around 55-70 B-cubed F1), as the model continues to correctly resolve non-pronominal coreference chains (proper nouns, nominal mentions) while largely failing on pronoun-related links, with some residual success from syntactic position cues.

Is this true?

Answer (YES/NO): NO